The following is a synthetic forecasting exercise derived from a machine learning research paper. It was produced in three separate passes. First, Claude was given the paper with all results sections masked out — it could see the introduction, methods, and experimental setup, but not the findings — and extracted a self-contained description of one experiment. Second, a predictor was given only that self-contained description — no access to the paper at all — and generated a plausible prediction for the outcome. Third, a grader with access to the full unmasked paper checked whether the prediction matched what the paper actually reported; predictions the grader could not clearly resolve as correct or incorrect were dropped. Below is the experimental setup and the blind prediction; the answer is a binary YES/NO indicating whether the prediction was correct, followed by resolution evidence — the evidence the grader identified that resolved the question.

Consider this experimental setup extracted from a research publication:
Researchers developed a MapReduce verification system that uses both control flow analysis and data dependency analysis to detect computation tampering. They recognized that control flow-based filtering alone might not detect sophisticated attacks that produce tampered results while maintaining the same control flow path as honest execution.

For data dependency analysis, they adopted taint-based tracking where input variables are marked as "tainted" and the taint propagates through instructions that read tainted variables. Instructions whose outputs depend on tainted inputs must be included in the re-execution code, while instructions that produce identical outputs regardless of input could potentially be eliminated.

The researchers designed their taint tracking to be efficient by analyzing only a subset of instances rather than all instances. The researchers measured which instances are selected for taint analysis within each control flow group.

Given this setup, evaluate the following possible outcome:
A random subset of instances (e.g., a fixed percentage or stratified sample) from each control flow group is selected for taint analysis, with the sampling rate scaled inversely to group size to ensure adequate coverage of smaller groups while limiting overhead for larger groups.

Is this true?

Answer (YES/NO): NO